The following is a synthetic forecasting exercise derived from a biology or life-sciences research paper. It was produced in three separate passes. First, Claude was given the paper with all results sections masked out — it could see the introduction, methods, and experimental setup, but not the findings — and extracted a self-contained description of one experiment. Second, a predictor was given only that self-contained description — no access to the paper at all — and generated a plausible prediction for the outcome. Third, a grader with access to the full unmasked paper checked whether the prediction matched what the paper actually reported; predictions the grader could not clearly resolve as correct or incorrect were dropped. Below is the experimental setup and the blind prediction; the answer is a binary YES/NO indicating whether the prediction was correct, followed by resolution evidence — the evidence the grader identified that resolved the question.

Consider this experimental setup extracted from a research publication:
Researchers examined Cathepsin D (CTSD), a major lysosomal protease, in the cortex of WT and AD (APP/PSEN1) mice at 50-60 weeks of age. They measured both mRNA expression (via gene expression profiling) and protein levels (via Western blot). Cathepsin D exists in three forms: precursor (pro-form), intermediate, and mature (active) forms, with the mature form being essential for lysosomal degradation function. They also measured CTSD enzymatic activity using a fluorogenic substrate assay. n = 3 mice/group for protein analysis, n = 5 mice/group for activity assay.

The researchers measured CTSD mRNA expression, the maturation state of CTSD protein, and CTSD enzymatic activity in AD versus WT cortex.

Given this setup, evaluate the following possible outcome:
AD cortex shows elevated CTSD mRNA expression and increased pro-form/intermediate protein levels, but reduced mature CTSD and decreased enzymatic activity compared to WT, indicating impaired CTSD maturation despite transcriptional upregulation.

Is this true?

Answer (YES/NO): NO